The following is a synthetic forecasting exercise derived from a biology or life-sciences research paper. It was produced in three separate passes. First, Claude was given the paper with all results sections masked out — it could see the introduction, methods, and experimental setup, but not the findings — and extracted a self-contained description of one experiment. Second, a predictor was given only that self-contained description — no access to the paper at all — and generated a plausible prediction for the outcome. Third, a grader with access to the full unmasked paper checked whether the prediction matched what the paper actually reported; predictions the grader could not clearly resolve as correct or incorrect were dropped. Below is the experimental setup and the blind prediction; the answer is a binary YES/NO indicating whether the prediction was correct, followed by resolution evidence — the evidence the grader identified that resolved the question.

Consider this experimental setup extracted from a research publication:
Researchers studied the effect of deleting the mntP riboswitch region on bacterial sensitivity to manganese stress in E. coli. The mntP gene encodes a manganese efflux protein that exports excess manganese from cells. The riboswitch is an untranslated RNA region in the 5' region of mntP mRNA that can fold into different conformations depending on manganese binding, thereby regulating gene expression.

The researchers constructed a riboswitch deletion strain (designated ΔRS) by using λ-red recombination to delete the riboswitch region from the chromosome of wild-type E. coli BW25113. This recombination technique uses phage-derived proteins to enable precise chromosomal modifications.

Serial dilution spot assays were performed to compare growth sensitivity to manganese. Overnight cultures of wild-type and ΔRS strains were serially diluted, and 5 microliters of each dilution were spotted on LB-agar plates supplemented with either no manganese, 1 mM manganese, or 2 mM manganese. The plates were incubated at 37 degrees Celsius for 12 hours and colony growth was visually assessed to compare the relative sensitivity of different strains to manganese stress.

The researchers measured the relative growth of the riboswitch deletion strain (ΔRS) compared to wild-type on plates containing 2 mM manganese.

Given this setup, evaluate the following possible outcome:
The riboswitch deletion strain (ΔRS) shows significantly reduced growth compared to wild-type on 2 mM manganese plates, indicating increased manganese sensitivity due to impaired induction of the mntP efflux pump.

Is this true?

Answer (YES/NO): NO